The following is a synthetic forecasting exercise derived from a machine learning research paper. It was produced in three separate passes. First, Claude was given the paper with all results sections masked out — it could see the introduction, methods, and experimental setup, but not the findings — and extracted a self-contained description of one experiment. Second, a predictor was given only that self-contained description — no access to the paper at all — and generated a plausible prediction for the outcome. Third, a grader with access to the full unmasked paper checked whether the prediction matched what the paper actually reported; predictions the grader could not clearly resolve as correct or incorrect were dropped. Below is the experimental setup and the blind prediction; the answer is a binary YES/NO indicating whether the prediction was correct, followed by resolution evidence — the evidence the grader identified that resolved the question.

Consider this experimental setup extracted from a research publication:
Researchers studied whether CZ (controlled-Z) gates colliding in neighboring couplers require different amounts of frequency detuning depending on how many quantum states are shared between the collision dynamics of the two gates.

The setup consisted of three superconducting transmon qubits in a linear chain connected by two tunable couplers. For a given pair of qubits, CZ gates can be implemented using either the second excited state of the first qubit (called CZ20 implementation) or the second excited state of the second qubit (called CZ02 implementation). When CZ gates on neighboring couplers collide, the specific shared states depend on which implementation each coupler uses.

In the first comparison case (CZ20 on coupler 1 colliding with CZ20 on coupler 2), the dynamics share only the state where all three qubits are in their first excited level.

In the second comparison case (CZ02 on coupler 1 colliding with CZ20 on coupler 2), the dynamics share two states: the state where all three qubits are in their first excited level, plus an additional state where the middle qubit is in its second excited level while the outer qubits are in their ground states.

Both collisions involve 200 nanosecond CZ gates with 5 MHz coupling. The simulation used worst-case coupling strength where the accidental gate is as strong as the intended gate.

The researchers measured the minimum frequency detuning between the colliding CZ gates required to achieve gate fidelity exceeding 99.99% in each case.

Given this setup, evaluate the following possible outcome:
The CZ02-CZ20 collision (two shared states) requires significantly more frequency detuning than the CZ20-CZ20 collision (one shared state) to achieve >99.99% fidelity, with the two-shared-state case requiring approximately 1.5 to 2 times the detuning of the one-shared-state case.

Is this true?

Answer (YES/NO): NO